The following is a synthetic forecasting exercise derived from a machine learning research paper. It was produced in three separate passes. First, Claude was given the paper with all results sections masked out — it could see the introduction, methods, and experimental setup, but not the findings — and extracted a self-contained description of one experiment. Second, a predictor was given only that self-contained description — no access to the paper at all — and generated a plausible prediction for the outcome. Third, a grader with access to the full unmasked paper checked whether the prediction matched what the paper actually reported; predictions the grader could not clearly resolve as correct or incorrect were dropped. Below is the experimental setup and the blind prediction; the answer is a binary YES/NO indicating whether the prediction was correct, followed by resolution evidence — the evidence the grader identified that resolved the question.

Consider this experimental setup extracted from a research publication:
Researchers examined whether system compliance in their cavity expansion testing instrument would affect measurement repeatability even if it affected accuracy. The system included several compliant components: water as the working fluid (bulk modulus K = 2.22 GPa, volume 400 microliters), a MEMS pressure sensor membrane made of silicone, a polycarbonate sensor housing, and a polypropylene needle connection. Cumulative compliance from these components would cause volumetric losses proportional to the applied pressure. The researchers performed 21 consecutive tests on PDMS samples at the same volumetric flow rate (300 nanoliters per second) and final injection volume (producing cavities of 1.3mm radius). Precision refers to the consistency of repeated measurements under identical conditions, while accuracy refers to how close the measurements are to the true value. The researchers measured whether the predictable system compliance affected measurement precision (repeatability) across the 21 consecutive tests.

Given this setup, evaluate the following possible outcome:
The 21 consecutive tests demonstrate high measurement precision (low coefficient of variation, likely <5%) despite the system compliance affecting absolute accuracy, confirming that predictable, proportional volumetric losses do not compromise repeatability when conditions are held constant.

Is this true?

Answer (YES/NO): NO